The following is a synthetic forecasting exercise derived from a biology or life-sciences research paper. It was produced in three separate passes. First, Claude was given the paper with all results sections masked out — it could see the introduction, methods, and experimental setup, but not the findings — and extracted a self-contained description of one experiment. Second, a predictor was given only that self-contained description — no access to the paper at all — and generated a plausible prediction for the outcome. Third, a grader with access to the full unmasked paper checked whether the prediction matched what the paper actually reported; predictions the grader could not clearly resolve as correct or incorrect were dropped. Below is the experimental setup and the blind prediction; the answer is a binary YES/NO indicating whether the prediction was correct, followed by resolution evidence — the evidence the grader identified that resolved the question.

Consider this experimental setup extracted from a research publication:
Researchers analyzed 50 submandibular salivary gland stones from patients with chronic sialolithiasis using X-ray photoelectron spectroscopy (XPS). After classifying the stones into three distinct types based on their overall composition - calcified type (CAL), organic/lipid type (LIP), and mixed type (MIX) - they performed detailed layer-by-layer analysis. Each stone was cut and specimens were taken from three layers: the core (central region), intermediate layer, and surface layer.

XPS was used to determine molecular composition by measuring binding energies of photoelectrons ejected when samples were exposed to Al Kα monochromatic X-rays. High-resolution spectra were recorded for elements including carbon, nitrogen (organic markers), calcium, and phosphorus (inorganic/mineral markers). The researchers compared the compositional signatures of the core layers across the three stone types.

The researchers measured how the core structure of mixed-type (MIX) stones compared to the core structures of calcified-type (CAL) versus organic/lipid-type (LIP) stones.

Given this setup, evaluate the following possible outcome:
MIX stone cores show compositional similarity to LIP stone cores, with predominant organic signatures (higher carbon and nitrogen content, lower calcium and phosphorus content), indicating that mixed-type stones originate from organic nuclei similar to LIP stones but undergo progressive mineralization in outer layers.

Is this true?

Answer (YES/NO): NO